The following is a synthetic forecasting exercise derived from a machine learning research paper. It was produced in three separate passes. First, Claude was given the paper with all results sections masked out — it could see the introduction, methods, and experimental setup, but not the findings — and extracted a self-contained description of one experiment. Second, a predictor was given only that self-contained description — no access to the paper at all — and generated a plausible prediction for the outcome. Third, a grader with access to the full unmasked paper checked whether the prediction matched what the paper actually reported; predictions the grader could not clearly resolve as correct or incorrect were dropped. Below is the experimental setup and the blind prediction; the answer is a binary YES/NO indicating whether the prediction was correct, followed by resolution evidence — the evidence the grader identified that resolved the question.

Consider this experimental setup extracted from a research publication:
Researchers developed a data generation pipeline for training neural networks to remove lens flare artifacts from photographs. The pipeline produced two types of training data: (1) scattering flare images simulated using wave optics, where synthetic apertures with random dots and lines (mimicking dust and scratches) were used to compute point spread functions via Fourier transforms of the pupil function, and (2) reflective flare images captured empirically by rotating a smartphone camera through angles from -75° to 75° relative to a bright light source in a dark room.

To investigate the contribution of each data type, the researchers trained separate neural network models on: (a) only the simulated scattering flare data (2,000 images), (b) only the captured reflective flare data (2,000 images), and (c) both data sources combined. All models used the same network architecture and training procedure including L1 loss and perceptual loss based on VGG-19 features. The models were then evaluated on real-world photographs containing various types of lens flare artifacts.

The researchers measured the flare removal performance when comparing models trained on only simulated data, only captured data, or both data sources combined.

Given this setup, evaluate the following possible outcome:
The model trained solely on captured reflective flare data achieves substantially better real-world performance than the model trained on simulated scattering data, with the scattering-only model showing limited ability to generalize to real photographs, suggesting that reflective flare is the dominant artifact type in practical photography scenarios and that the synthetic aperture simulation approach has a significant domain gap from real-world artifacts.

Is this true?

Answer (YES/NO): NO